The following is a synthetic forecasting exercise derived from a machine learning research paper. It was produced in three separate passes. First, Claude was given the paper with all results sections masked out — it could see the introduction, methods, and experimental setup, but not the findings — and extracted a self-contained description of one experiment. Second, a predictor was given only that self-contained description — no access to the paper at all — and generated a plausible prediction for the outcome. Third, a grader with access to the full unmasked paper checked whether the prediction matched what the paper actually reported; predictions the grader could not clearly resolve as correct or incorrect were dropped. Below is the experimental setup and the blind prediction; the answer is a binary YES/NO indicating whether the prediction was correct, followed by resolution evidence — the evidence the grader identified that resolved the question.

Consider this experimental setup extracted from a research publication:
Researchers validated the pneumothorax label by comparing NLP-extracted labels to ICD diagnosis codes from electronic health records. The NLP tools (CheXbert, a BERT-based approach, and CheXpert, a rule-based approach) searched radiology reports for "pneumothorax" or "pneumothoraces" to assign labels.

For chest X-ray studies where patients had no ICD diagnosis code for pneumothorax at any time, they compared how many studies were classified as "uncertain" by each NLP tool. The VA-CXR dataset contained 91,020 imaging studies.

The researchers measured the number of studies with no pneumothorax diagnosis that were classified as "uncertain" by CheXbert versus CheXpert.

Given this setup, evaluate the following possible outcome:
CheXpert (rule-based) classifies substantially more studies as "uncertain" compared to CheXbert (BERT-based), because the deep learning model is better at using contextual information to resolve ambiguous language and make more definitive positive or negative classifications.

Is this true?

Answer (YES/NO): YES